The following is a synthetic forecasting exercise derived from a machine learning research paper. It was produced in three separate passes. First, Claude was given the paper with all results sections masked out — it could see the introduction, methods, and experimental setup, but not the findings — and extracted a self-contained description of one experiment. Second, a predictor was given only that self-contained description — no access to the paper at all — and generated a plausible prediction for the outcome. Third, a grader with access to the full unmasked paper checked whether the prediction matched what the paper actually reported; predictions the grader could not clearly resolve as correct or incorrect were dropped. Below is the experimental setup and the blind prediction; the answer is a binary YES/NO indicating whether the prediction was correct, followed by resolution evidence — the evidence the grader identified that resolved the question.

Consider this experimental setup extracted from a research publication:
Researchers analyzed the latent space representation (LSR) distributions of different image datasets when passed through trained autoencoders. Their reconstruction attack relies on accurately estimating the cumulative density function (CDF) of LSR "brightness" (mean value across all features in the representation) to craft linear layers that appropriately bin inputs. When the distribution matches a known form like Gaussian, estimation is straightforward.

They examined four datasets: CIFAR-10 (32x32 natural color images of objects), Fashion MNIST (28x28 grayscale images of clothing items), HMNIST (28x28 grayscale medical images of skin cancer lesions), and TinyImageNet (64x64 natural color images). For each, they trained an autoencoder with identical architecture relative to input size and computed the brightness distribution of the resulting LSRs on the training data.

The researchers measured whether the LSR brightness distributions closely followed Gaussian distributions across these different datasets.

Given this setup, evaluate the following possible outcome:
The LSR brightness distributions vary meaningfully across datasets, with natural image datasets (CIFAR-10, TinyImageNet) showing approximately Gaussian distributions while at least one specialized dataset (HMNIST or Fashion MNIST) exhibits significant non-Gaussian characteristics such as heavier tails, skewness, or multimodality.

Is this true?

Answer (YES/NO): YES